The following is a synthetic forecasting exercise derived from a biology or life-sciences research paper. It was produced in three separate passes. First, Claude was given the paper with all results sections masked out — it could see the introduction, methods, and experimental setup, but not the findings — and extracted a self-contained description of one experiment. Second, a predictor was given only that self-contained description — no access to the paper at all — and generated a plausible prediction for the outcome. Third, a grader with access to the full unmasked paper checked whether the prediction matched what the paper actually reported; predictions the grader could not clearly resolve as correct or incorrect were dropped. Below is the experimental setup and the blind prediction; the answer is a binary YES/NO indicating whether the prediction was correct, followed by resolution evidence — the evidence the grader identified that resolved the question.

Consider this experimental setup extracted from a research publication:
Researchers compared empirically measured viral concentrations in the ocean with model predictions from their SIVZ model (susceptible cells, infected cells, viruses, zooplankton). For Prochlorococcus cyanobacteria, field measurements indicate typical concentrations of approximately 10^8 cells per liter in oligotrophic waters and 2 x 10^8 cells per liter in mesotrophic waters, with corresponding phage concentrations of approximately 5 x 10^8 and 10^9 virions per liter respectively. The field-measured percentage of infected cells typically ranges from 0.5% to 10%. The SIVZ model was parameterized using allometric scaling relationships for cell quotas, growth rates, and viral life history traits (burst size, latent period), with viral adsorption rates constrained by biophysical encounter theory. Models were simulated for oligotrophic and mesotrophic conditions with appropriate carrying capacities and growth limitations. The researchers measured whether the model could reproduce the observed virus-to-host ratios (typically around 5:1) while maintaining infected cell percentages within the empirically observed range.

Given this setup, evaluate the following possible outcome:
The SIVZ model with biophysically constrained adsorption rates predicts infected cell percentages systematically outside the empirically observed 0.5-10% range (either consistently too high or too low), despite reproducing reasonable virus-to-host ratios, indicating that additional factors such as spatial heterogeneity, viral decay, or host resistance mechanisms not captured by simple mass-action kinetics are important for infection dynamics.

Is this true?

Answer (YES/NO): NO